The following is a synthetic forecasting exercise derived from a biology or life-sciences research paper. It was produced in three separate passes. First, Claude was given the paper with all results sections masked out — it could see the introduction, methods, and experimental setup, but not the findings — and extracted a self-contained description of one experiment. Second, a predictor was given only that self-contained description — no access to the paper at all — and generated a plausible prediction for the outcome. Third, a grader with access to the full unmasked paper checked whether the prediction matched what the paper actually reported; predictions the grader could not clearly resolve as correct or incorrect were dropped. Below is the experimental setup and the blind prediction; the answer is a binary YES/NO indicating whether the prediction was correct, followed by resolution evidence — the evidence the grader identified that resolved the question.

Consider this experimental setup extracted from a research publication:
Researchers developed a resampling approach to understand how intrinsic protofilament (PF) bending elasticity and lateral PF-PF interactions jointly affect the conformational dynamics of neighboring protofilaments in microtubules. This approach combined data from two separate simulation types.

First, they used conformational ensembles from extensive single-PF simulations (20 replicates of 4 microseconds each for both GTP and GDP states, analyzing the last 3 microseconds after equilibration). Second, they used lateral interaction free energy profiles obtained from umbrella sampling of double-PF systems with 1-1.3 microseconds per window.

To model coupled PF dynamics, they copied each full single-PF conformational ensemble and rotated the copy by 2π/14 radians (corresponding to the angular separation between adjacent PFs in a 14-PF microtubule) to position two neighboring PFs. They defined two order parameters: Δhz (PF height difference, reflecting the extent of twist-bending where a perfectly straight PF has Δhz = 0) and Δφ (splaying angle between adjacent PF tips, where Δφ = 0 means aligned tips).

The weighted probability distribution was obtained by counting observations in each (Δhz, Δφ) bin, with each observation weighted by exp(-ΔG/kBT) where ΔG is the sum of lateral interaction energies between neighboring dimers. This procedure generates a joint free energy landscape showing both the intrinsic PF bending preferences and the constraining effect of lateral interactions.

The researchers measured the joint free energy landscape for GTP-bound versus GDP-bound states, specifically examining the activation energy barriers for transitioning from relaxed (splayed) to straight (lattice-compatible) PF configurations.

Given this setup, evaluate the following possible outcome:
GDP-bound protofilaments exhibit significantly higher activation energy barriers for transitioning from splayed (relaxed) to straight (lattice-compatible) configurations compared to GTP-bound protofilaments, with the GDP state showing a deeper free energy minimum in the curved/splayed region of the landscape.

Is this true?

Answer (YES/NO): YES